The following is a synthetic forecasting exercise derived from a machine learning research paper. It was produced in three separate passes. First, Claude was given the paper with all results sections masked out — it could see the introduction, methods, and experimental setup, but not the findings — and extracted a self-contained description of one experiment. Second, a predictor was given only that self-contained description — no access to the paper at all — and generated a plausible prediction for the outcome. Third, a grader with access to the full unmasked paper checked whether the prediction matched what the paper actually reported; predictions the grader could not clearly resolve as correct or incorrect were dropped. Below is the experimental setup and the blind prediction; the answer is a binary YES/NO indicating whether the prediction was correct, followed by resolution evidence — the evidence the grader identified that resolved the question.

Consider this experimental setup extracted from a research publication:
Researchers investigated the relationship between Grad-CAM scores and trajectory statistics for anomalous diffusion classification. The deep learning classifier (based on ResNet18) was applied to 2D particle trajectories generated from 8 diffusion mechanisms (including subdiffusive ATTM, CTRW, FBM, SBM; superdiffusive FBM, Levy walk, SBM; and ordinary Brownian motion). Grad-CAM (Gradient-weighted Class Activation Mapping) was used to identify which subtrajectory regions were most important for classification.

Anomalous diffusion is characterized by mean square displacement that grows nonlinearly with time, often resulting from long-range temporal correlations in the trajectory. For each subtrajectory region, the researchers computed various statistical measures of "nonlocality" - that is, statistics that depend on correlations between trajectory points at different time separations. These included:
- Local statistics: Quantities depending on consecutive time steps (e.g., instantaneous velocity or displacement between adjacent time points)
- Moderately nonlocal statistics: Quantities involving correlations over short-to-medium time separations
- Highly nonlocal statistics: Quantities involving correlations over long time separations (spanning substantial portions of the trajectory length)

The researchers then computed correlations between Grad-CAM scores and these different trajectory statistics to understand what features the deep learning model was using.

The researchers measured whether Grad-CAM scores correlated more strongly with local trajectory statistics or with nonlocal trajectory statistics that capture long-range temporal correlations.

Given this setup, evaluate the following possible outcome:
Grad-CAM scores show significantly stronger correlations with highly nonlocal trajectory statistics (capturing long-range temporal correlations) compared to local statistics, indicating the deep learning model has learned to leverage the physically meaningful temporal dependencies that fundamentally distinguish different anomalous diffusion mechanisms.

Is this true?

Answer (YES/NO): NO